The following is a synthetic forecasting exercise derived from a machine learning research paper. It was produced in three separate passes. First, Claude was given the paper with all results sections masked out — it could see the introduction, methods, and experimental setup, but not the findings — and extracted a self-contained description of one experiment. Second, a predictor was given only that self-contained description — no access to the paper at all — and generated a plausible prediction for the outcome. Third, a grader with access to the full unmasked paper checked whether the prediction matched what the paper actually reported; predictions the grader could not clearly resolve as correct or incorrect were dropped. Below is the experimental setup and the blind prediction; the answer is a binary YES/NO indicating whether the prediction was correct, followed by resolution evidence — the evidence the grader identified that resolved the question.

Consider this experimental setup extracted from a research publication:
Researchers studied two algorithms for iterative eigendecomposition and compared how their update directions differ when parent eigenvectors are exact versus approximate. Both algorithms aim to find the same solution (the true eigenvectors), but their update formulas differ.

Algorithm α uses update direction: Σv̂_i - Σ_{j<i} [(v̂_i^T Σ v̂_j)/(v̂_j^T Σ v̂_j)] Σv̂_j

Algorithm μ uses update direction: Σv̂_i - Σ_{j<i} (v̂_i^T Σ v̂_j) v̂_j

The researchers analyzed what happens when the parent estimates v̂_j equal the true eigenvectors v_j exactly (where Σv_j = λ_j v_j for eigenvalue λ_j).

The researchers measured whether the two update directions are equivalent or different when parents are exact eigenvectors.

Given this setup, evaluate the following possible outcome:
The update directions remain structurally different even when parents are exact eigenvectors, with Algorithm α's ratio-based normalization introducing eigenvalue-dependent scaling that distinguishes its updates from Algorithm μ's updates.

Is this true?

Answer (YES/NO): NO